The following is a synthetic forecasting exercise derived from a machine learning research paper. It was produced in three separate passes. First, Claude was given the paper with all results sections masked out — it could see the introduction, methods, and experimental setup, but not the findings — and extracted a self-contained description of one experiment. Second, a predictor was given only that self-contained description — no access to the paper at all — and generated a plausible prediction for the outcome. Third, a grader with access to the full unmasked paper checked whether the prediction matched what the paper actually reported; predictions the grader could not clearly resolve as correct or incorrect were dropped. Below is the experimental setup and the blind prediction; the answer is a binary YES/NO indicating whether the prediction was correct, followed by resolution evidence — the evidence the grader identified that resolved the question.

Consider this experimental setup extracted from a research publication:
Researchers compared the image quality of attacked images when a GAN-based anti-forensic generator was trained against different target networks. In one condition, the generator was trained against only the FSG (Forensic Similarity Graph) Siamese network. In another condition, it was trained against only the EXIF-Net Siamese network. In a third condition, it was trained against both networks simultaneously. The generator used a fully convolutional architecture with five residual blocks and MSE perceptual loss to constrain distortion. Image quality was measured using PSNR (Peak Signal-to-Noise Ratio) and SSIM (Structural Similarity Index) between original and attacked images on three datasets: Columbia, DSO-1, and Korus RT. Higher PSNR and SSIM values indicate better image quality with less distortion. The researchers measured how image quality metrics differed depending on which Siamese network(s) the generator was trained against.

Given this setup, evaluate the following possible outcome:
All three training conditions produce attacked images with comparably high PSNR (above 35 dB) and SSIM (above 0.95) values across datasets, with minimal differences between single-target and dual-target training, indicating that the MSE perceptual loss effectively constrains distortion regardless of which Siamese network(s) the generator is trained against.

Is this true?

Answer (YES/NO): NO